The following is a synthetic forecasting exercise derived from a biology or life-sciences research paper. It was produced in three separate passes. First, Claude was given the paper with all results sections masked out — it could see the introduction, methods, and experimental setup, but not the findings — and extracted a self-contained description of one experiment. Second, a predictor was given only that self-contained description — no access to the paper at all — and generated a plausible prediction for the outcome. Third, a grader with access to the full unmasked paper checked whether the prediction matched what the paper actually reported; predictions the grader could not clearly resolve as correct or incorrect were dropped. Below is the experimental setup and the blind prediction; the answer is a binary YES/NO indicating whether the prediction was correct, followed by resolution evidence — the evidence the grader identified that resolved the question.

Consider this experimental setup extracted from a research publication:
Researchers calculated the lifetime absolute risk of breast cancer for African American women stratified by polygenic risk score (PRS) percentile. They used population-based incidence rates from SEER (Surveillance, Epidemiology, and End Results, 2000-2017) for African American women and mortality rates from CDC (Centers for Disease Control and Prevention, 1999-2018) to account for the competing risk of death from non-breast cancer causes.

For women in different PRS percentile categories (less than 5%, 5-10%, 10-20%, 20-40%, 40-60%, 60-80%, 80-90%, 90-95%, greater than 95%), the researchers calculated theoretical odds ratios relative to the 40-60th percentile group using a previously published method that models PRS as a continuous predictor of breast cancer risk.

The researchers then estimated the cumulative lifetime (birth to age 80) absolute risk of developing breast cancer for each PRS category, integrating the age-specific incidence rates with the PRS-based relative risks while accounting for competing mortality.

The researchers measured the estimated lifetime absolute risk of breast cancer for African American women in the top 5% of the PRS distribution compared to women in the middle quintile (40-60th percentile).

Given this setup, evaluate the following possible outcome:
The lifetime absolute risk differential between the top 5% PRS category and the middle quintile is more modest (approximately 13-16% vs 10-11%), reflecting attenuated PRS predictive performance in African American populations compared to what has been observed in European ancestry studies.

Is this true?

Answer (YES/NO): NO